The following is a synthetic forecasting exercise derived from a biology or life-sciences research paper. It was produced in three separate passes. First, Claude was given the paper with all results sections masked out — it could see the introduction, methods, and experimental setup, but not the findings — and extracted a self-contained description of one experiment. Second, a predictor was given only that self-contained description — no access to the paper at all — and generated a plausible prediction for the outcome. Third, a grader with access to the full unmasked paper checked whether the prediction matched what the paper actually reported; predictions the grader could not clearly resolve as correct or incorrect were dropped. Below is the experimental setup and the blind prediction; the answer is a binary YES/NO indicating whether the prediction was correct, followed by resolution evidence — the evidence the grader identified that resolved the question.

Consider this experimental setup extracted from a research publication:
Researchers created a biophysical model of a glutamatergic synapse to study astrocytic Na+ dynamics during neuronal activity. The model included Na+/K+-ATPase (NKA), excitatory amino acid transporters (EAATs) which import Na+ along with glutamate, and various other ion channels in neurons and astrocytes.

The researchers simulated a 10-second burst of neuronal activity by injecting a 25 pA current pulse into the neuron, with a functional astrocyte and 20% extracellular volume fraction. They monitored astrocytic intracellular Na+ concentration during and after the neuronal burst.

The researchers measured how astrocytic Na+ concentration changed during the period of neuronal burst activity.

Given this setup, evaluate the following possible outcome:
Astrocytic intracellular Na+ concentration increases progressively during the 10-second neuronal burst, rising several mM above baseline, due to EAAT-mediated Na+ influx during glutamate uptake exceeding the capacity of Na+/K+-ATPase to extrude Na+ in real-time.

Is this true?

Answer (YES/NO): NO